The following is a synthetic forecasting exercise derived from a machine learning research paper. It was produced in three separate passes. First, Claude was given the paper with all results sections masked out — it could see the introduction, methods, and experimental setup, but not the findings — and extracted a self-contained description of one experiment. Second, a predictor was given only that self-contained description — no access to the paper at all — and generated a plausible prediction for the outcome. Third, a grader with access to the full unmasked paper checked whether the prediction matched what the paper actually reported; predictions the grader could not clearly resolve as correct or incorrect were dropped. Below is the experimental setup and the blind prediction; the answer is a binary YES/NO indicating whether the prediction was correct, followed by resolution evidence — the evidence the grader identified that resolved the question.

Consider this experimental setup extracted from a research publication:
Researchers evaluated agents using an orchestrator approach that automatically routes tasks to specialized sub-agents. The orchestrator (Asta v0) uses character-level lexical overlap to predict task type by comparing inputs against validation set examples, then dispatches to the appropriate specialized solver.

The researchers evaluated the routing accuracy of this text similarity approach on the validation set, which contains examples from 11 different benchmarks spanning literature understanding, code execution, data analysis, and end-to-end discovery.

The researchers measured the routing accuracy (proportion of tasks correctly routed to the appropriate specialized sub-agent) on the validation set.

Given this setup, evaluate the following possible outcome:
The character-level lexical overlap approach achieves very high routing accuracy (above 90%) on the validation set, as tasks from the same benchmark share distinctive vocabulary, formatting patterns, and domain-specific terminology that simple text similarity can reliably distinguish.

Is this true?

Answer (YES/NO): YES